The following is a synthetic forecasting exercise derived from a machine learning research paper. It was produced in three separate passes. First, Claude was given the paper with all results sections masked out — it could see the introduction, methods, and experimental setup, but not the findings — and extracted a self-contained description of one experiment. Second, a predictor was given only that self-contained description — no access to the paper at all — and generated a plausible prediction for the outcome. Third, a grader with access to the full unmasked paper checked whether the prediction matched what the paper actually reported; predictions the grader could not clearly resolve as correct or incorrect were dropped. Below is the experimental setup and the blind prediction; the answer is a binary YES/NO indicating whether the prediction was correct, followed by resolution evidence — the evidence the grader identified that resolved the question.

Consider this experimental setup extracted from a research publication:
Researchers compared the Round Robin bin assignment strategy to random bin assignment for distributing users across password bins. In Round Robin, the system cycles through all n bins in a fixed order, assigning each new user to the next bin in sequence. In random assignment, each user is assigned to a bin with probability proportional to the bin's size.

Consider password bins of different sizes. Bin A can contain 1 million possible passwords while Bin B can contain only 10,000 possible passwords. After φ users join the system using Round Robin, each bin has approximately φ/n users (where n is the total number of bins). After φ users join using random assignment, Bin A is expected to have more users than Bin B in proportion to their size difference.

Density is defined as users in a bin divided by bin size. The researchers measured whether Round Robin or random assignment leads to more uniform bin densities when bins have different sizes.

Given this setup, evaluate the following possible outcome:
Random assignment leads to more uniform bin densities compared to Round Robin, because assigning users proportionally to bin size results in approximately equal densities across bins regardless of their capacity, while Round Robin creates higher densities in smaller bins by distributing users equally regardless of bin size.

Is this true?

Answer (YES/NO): YES